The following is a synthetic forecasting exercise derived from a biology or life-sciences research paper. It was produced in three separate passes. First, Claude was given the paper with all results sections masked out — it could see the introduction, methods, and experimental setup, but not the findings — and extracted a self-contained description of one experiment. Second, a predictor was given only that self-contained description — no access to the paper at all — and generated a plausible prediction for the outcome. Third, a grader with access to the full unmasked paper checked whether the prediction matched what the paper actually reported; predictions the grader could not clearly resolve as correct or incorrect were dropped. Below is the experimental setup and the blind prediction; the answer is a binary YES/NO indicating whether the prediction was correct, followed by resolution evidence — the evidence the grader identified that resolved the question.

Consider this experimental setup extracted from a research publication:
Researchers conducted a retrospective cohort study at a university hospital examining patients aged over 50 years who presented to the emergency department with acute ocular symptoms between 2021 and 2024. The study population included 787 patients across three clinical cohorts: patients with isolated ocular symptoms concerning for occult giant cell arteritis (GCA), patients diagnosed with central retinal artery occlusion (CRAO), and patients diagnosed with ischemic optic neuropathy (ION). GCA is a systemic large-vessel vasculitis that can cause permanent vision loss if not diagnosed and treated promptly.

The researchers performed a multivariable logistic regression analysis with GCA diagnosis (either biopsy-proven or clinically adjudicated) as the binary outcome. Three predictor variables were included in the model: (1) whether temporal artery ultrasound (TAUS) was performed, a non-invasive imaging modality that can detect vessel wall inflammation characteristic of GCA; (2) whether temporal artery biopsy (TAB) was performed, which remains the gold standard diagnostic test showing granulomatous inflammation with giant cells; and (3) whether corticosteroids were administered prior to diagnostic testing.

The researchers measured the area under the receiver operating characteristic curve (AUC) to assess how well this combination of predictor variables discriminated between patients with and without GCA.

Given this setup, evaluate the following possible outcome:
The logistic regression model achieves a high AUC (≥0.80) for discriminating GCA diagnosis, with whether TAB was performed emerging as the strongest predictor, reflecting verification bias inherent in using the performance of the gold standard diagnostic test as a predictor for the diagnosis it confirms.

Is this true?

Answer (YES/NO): NO